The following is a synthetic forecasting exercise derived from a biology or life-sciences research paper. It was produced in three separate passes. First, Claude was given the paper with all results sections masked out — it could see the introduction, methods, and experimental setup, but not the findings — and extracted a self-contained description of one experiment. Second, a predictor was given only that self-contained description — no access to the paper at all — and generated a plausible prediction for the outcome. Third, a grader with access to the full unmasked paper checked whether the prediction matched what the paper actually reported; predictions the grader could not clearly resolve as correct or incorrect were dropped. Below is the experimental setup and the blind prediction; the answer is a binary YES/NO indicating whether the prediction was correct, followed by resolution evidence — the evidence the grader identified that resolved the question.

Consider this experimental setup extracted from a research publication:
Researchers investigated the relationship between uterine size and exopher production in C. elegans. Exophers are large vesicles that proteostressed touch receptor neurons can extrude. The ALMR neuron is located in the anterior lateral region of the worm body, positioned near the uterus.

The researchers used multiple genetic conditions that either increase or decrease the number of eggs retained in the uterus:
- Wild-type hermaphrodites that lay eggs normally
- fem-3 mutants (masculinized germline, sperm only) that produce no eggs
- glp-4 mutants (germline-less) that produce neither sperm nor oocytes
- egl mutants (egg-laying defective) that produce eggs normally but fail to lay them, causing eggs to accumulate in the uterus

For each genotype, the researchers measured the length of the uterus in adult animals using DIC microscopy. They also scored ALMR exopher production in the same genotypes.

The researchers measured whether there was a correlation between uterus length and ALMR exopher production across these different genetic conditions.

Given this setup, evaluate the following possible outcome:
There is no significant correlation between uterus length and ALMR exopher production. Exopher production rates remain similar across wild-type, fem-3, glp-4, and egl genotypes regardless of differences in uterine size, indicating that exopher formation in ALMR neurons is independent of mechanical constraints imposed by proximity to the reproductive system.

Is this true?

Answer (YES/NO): NO